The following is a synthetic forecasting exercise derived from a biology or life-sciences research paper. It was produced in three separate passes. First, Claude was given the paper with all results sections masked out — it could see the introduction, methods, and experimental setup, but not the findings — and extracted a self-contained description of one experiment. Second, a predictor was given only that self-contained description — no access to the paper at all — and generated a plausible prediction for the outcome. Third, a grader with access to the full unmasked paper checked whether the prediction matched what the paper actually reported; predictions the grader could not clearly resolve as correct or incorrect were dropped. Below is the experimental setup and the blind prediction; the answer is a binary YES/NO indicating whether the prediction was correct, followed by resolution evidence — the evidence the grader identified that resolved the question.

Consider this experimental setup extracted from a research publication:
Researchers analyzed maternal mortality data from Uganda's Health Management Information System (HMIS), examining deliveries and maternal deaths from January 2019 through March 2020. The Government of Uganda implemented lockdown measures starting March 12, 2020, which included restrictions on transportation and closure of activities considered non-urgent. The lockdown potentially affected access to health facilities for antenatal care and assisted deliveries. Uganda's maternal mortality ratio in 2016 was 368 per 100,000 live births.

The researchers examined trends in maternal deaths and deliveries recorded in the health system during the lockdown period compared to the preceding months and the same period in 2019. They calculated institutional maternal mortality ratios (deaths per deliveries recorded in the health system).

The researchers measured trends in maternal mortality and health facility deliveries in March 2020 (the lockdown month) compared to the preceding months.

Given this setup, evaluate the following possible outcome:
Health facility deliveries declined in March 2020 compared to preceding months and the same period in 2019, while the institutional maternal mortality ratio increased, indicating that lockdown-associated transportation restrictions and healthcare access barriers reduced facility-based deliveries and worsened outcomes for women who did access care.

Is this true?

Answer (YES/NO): YES